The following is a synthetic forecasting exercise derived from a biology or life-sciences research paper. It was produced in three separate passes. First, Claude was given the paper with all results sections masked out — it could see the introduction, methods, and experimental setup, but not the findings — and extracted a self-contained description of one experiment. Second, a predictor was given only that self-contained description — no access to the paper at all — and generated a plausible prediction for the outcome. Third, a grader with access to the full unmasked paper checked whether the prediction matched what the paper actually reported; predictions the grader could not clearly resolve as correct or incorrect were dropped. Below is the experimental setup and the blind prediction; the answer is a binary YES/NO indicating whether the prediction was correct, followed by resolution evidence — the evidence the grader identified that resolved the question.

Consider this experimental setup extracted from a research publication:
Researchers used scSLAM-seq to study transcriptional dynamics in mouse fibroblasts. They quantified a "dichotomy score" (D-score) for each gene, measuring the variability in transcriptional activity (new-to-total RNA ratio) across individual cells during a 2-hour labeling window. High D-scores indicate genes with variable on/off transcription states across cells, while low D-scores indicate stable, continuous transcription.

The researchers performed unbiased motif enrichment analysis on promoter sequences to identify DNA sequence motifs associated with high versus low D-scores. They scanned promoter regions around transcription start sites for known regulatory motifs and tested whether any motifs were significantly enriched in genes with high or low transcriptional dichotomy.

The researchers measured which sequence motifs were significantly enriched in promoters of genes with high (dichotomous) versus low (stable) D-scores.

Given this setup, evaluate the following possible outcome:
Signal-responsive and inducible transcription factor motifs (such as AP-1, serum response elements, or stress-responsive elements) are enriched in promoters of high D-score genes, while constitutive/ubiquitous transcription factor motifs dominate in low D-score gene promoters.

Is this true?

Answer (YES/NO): NO